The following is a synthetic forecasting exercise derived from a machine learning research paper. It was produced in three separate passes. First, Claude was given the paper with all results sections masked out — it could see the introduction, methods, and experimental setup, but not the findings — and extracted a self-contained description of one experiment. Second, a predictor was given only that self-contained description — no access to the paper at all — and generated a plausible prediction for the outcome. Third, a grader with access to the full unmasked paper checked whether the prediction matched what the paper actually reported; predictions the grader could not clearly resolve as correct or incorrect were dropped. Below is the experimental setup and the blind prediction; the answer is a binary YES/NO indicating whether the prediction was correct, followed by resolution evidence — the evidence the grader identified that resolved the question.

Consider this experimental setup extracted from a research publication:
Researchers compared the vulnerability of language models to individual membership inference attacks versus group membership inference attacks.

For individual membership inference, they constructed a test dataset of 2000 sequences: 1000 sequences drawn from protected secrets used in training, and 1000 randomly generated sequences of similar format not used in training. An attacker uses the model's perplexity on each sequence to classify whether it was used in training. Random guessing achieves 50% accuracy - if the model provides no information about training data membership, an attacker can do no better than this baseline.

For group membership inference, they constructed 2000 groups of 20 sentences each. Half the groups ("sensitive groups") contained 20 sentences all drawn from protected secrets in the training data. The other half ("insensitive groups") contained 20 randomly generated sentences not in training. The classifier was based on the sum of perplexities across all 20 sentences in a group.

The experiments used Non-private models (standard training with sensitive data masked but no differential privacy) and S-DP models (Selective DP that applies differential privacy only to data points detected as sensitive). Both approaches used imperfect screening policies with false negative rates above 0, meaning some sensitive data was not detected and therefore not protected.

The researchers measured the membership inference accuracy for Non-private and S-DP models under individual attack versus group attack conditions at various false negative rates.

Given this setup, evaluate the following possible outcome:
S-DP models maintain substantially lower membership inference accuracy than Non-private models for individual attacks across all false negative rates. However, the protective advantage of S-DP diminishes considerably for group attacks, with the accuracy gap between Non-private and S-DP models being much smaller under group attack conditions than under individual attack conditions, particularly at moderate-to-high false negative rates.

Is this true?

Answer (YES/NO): NO